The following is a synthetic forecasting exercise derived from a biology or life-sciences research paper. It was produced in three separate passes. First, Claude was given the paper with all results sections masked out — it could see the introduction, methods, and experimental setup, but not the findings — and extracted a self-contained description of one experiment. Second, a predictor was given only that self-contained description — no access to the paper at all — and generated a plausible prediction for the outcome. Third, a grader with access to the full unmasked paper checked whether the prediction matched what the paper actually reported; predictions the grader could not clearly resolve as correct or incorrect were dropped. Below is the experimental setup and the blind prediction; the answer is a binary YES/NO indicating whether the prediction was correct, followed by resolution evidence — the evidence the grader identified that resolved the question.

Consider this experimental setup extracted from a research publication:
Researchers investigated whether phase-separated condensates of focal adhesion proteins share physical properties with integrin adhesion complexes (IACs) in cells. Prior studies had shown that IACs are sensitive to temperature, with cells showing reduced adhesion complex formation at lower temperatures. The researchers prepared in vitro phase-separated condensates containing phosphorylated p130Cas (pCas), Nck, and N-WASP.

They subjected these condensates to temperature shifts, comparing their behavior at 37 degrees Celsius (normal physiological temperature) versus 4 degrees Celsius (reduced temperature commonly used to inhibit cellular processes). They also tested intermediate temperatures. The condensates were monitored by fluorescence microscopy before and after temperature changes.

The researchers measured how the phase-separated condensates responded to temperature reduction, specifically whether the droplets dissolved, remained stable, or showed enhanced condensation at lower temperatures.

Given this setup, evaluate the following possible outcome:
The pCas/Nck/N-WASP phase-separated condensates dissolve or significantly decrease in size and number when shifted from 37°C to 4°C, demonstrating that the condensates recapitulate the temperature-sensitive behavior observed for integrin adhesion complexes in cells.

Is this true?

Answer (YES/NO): NO